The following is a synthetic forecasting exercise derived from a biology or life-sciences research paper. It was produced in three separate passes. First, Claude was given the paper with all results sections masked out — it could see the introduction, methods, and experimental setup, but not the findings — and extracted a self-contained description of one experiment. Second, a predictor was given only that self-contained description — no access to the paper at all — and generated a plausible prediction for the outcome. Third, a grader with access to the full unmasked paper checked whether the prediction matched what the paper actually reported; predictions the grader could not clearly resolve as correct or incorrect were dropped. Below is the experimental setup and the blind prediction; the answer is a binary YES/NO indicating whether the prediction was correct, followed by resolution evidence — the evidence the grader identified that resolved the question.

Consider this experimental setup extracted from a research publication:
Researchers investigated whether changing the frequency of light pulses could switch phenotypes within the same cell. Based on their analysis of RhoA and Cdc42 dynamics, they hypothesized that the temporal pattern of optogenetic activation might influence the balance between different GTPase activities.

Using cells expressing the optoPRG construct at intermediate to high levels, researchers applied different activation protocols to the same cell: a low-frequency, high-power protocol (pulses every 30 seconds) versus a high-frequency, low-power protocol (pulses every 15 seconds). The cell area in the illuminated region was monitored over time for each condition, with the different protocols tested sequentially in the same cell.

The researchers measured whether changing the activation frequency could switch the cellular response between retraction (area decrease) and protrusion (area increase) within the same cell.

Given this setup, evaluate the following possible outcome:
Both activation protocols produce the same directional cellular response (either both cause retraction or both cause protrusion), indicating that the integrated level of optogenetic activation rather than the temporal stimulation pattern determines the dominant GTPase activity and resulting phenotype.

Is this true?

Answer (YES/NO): NO